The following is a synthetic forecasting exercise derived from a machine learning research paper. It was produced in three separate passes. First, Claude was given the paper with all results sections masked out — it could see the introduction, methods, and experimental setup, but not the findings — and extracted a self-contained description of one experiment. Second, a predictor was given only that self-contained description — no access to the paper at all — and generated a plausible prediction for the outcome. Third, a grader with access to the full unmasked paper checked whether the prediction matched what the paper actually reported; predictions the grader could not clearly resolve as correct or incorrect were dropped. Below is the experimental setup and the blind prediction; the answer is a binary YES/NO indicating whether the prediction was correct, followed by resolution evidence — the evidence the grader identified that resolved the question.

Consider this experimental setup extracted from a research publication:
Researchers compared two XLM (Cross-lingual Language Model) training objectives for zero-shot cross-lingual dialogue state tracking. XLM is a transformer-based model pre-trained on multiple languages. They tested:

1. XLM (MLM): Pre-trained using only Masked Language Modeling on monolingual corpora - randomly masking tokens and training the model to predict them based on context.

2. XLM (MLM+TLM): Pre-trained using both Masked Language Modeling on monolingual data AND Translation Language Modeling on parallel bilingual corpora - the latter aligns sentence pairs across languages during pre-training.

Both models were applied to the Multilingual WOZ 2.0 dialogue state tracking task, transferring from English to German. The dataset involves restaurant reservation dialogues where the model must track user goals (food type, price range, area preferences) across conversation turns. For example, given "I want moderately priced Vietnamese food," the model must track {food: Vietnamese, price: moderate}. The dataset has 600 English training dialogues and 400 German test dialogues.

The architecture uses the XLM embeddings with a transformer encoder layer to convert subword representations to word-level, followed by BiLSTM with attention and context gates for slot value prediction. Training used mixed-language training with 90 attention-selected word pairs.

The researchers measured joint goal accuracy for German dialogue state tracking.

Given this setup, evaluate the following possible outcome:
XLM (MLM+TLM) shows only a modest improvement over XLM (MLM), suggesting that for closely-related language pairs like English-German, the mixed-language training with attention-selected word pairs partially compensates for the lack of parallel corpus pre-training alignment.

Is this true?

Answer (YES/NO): YES